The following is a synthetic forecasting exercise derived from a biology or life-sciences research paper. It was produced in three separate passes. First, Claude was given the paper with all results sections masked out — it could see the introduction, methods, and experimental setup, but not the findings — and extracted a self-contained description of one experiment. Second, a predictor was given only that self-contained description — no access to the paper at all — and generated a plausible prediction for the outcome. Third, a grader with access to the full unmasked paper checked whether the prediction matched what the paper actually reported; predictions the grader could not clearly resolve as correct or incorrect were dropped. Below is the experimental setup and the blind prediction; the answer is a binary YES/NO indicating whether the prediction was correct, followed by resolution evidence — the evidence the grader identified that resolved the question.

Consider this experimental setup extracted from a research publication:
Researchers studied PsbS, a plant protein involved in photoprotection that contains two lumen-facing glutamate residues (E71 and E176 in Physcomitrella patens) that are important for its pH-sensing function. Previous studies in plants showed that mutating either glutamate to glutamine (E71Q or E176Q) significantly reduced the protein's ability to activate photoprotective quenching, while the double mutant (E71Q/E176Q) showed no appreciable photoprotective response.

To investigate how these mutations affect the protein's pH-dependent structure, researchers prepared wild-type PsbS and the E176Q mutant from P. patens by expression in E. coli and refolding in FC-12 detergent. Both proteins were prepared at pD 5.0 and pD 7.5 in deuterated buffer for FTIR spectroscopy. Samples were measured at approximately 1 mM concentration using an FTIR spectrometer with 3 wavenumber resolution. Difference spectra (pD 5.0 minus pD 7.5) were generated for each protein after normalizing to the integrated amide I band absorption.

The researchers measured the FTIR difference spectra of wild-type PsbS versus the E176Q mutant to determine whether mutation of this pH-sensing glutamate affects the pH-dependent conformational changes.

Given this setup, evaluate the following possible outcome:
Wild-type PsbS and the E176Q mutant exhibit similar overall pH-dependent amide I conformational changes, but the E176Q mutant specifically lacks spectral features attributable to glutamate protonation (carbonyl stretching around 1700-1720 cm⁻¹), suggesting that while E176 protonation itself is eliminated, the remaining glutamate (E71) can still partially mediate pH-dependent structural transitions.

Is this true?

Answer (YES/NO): NO